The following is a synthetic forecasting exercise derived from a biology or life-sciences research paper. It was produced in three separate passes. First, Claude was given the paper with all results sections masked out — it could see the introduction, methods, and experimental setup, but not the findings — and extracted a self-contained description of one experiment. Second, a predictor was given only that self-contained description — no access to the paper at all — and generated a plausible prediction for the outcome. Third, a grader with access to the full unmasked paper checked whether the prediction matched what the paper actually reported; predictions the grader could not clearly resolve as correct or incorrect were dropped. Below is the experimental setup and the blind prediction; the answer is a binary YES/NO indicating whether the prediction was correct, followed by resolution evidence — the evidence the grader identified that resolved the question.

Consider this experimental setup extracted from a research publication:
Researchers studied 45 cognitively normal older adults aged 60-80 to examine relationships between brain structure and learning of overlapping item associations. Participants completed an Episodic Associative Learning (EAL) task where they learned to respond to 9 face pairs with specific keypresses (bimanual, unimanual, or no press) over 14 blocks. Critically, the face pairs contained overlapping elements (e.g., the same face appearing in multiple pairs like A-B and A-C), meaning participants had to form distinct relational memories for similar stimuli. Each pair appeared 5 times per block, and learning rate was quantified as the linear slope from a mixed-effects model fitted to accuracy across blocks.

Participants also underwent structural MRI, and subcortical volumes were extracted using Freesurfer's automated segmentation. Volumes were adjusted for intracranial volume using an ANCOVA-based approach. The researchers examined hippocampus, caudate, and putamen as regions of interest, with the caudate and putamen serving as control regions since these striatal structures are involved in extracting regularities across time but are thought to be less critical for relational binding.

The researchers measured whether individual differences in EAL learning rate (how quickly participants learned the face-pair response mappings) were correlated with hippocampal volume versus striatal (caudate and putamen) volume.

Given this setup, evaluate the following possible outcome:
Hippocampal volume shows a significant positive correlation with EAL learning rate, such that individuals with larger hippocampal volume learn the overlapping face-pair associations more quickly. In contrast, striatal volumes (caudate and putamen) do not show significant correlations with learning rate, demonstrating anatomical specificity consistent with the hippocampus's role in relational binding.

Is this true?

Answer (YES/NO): YES